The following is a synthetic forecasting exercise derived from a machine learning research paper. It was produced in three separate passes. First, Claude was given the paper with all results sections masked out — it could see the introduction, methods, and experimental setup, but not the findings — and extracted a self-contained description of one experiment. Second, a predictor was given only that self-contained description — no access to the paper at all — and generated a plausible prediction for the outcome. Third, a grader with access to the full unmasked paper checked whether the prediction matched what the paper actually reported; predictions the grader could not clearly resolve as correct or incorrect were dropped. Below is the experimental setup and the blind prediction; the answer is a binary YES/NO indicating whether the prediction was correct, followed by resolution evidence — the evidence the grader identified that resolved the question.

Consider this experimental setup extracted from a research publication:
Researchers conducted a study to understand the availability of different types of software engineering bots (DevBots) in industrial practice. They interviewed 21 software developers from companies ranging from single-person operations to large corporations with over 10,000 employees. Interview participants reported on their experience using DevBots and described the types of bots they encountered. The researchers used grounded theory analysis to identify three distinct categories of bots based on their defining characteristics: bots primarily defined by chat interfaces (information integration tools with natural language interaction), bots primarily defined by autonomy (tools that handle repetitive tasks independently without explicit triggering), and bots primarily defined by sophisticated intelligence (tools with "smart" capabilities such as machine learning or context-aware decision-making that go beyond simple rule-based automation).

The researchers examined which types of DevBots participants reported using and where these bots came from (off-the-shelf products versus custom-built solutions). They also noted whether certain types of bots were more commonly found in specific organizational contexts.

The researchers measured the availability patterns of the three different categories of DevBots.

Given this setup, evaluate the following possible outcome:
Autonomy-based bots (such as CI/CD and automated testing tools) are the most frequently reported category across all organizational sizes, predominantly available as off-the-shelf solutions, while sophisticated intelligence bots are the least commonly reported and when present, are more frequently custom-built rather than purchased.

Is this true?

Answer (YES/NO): NO